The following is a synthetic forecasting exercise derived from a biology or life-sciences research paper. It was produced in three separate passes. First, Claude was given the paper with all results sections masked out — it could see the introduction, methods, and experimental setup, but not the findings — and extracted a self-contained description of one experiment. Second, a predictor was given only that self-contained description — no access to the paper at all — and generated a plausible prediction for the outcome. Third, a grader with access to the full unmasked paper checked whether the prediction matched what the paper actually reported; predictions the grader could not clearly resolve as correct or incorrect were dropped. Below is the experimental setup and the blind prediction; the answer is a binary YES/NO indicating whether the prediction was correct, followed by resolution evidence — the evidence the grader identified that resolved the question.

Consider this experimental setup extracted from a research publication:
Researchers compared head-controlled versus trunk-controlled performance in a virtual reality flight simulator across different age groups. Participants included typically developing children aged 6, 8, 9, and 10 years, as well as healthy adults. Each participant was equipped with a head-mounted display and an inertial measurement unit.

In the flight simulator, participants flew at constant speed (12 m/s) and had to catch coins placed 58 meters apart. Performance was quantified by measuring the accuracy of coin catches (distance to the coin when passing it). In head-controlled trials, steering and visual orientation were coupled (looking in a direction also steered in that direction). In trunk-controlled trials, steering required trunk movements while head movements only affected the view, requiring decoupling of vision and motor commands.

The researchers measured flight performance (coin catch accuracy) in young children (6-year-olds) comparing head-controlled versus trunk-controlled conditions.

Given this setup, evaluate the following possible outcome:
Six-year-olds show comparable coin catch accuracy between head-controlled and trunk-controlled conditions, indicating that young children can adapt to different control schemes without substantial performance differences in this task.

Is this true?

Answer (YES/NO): NO